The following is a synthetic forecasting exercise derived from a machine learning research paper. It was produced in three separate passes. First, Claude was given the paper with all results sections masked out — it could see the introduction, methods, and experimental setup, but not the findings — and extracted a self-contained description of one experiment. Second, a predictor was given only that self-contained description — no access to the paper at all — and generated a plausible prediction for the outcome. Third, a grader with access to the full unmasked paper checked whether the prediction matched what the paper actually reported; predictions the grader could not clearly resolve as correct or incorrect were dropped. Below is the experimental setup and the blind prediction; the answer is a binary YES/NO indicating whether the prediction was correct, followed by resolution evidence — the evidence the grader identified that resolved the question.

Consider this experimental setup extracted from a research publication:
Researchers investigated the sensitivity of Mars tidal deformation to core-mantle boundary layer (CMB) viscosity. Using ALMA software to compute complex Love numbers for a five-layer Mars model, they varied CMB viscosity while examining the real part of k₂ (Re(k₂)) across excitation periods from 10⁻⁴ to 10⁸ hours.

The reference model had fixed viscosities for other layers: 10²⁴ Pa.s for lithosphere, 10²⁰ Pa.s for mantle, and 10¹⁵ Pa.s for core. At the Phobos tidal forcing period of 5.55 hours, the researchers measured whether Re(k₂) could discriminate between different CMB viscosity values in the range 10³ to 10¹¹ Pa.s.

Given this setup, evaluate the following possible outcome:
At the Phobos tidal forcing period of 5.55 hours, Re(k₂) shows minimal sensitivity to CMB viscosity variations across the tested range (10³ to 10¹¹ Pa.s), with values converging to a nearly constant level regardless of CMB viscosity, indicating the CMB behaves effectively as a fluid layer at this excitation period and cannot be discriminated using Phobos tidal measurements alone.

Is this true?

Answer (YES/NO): YES